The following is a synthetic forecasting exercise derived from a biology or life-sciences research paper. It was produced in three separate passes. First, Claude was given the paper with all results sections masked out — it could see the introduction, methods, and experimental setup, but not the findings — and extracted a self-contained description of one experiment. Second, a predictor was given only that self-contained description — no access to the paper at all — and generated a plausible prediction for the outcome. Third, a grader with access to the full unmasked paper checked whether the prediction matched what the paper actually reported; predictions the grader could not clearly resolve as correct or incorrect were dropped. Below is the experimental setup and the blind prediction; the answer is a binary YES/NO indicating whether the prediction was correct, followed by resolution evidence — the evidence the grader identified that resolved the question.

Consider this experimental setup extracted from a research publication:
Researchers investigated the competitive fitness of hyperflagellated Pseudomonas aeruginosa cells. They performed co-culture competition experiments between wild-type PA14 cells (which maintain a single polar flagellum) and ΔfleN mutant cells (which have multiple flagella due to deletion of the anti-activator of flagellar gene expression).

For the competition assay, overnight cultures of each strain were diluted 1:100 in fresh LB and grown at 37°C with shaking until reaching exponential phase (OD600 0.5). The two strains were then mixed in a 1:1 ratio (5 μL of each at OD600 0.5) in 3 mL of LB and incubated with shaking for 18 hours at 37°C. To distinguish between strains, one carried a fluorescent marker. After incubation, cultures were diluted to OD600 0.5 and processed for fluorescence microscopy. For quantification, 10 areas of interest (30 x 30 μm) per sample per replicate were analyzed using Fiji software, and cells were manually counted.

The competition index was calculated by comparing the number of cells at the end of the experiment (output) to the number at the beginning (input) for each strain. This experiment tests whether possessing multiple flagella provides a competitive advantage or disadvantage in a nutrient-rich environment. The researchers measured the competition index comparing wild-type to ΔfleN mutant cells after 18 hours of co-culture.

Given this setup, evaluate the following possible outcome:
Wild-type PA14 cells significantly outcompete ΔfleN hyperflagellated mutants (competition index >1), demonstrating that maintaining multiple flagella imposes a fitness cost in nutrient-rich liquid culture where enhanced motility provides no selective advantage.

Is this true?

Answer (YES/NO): YES